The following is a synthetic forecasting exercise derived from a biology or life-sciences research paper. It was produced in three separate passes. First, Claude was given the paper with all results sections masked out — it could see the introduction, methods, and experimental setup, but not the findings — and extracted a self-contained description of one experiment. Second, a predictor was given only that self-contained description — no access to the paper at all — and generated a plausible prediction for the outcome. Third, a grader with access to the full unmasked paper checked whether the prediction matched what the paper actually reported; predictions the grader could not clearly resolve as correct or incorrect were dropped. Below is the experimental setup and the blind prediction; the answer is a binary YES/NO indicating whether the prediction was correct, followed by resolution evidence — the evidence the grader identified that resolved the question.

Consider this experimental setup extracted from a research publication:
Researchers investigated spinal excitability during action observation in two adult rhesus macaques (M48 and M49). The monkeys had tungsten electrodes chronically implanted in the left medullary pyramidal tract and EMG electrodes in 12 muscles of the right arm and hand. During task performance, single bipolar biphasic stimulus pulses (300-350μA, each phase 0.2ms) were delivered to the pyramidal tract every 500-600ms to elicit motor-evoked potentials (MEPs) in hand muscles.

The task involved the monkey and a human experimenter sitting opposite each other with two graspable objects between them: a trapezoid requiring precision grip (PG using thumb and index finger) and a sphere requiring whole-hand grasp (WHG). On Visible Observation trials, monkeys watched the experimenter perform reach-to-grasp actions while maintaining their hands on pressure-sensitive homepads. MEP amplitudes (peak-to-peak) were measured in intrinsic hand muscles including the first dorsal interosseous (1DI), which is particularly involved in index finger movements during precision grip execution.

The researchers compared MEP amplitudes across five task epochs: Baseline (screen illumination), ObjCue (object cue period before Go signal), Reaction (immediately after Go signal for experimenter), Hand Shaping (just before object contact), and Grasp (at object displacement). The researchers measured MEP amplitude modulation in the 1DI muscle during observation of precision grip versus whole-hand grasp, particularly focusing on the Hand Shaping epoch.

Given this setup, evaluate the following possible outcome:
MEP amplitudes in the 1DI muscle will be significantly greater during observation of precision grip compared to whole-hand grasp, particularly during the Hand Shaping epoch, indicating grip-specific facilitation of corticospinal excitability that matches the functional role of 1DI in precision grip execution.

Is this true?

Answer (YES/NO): YES